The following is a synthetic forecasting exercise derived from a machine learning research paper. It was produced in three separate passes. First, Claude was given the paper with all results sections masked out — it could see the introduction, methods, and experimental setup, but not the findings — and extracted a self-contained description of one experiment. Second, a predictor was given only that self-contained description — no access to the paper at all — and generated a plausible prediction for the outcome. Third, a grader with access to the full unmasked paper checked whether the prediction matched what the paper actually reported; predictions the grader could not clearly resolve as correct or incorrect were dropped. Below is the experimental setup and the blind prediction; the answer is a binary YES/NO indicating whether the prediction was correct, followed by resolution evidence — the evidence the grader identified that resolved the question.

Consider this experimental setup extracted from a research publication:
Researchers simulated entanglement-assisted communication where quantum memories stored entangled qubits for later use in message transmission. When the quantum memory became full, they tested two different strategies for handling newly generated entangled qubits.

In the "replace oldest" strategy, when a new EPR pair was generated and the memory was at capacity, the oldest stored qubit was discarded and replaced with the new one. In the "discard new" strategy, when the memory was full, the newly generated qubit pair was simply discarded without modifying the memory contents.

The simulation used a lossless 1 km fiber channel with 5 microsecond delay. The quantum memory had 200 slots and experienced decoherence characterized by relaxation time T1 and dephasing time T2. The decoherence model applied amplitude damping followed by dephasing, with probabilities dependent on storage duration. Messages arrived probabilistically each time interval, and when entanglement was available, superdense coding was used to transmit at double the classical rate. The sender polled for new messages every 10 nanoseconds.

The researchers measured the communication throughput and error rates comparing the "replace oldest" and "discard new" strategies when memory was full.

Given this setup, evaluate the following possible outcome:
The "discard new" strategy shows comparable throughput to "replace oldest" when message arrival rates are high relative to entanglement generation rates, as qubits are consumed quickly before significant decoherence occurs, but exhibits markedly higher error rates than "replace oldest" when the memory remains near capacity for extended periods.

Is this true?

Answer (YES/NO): YES